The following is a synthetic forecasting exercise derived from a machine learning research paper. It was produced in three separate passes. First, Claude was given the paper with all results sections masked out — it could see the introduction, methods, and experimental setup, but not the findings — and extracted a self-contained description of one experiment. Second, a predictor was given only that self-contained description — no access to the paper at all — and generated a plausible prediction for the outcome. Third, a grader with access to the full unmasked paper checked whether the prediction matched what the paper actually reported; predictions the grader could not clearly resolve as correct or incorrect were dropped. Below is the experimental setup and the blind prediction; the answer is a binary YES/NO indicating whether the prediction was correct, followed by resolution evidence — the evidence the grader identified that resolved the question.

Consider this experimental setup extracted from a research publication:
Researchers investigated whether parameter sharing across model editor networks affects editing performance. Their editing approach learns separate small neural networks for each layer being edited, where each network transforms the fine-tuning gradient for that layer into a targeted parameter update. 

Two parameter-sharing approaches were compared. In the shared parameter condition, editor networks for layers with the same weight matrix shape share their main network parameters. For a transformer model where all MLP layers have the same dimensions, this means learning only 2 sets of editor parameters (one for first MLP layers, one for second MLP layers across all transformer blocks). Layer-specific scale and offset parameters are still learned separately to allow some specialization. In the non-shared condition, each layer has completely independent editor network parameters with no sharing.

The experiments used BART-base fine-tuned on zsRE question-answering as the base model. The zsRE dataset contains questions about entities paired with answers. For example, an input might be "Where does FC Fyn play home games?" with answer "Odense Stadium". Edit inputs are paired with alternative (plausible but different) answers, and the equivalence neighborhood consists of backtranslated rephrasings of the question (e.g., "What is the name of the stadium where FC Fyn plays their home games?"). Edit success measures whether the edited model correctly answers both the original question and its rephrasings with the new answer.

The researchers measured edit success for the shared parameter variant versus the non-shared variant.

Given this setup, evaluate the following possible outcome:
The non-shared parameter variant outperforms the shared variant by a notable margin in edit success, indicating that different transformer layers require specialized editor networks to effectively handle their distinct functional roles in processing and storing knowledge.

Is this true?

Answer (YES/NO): NO